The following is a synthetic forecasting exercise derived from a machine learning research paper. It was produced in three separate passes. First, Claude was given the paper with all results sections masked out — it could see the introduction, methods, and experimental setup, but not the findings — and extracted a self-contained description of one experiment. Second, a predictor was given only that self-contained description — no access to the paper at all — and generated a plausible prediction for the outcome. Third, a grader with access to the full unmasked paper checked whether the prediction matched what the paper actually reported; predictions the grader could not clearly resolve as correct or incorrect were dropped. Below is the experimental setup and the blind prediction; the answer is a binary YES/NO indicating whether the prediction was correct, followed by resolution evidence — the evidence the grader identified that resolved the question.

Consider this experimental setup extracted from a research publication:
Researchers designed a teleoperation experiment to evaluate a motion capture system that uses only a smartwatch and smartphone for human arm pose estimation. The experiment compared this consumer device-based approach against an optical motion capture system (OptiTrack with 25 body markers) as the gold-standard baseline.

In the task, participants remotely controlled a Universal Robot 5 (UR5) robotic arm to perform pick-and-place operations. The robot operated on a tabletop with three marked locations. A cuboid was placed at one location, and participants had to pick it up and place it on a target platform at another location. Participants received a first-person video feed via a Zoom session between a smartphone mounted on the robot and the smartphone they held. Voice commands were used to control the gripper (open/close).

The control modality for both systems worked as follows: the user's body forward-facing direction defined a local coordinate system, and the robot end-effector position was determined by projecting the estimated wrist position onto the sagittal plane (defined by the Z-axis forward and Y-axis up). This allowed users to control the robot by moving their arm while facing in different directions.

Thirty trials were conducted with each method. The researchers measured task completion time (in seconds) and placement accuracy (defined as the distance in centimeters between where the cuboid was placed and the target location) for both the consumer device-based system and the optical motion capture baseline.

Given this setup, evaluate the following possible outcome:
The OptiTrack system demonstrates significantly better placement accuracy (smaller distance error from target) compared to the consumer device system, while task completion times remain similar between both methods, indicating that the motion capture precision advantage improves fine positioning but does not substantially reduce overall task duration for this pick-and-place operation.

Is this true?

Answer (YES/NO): NO